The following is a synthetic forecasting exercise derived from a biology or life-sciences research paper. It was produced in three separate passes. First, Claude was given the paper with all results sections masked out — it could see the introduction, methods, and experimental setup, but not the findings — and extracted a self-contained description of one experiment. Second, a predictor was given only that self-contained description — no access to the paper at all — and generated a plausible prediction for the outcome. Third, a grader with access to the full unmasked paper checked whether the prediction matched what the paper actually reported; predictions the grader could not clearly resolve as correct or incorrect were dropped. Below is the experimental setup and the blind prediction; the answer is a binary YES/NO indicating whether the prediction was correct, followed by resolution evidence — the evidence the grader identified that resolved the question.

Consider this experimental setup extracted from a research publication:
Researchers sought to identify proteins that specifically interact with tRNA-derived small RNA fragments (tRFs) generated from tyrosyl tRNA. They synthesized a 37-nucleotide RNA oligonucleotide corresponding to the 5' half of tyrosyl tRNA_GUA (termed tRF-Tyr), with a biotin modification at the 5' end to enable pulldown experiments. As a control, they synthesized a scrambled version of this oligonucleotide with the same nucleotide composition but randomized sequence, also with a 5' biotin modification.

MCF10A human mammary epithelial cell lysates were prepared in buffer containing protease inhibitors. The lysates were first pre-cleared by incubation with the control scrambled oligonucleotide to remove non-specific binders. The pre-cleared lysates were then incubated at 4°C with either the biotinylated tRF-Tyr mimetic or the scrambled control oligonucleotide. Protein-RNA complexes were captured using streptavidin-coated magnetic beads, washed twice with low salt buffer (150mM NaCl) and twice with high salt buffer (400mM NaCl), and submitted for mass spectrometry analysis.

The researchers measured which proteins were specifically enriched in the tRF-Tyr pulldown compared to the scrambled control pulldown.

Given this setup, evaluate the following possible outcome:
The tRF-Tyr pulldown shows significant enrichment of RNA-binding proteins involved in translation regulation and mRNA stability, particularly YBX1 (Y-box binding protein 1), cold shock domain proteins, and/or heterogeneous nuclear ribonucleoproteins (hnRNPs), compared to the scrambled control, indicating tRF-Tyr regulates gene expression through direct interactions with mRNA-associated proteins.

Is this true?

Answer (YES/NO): NO